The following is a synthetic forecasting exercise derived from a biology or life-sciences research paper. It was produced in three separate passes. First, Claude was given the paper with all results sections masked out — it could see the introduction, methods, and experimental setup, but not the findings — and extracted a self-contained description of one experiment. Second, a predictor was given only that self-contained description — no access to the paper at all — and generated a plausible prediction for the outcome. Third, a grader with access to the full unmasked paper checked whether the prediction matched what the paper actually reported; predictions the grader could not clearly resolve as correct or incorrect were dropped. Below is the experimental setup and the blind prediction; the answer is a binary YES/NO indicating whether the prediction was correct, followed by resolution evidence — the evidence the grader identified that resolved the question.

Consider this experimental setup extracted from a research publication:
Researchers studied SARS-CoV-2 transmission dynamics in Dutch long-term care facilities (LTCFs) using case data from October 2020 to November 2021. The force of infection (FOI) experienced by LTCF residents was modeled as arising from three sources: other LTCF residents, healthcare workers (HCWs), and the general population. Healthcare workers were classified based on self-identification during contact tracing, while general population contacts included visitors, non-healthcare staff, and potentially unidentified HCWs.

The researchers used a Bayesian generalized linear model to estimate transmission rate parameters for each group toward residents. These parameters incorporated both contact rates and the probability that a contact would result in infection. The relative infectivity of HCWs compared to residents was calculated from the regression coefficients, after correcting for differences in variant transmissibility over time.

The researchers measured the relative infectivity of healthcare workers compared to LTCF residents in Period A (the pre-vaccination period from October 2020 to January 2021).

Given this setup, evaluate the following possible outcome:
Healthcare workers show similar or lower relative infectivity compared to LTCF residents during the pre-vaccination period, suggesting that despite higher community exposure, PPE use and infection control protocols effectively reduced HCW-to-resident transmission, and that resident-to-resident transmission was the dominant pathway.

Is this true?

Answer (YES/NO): NO